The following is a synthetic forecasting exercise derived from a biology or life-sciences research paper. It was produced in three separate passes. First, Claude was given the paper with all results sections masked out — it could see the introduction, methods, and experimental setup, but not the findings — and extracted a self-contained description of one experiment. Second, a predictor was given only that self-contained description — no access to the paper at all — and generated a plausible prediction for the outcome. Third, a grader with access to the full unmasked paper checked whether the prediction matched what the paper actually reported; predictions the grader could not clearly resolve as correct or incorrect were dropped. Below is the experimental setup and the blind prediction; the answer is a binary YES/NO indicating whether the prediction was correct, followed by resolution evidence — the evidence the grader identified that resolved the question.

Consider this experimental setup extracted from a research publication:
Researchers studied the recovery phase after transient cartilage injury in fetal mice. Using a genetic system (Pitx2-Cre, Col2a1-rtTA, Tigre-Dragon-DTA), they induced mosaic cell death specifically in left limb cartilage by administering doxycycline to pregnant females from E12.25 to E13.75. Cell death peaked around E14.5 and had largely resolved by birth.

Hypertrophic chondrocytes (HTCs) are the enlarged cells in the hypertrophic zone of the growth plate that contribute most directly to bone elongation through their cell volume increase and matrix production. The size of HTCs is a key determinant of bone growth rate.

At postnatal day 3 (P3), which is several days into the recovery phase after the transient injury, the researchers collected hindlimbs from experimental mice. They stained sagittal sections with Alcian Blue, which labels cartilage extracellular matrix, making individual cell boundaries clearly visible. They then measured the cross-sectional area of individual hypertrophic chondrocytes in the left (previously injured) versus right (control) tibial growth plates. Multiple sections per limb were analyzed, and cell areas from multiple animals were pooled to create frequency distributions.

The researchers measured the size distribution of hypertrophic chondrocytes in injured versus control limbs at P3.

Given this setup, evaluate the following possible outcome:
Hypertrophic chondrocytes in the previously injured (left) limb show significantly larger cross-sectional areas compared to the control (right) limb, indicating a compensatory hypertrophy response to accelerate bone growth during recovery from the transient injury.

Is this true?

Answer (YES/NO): NO